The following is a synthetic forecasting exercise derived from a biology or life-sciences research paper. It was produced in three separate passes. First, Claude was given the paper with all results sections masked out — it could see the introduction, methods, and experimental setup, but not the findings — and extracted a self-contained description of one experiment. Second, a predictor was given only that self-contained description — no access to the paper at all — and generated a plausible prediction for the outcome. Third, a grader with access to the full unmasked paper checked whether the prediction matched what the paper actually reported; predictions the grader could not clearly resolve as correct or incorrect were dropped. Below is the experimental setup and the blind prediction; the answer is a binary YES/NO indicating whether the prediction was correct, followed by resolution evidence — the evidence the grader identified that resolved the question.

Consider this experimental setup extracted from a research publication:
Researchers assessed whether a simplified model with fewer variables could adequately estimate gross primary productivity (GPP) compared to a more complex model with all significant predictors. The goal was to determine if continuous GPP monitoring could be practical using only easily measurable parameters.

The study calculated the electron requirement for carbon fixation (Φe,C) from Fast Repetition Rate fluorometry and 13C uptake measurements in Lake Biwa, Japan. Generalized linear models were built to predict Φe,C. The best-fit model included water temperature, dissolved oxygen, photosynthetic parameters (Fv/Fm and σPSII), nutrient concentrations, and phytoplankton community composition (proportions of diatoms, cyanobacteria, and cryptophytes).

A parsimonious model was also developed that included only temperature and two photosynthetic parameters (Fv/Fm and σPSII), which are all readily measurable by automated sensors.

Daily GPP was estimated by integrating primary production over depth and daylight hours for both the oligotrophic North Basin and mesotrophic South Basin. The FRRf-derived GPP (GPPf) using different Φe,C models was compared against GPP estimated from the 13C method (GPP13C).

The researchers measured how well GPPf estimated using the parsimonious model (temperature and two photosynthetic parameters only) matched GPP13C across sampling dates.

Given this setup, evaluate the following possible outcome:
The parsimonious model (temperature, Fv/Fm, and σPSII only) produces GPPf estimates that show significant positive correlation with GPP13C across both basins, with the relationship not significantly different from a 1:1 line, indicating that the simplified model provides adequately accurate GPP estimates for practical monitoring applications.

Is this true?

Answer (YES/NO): NO